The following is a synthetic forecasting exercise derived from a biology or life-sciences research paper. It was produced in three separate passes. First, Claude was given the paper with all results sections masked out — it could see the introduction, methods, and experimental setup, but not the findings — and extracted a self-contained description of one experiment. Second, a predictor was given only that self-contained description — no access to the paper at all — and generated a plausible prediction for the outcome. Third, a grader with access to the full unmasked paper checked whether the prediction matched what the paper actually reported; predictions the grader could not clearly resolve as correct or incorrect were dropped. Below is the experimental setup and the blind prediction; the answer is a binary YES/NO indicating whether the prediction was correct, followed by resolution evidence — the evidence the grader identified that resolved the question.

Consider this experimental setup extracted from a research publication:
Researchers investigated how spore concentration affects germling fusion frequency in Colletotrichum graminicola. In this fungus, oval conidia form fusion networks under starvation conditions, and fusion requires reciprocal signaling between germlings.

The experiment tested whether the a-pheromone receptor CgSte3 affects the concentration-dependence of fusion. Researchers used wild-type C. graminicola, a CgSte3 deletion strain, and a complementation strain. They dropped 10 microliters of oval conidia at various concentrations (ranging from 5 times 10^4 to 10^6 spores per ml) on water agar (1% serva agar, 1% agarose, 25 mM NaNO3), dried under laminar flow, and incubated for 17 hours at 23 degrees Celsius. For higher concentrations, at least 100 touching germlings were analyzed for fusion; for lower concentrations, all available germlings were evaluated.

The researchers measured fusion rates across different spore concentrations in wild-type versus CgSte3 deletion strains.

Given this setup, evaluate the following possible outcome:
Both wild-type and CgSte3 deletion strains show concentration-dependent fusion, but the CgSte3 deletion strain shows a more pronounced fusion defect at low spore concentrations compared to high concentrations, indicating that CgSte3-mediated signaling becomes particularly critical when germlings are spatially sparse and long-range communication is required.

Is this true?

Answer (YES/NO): YES